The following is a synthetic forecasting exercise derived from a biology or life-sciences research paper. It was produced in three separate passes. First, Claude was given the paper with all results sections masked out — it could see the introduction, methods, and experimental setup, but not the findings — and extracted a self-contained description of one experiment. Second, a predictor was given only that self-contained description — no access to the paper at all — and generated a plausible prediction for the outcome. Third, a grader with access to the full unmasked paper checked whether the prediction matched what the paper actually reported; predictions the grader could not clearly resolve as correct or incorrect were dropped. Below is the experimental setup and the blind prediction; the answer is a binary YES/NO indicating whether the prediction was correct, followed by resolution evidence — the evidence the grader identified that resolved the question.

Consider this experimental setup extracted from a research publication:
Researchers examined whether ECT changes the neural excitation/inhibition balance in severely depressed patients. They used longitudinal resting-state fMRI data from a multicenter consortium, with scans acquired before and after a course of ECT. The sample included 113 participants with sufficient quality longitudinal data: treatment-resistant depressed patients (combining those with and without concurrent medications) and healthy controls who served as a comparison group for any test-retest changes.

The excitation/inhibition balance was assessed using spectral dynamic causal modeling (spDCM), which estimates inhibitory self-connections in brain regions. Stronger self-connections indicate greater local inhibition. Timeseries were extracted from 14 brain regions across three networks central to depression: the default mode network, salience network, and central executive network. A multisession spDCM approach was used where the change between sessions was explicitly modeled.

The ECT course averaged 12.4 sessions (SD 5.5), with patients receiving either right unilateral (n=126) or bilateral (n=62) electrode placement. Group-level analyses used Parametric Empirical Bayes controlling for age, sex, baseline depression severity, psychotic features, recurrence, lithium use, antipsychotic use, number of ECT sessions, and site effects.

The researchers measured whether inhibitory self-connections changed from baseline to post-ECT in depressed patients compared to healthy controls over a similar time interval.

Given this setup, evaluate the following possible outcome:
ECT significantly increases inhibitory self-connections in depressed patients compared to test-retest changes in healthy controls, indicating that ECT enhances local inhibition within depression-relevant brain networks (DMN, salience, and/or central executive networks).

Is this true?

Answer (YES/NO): NO